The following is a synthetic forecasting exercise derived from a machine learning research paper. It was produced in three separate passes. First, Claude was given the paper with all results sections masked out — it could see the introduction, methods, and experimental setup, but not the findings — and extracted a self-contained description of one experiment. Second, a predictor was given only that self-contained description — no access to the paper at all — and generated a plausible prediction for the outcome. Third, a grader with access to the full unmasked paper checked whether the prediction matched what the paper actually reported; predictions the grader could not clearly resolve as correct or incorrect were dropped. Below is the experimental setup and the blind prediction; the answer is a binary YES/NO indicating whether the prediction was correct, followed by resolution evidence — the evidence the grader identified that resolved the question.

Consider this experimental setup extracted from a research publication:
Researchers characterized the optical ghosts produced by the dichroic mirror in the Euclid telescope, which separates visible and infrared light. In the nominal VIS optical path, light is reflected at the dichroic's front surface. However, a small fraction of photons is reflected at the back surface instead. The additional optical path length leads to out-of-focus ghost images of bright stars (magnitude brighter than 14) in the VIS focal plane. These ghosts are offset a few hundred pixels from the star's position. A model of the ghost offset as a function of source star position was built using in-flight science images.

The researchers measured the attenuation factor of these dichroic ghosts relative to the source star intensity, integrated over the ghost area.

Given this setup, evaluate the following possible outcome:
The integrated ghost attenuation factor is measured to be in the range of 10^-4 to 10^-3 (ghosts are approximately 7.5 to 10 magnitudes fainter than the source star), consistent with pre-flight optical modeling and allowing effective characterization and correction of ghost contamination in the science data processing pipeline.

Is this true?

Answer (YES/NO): NO